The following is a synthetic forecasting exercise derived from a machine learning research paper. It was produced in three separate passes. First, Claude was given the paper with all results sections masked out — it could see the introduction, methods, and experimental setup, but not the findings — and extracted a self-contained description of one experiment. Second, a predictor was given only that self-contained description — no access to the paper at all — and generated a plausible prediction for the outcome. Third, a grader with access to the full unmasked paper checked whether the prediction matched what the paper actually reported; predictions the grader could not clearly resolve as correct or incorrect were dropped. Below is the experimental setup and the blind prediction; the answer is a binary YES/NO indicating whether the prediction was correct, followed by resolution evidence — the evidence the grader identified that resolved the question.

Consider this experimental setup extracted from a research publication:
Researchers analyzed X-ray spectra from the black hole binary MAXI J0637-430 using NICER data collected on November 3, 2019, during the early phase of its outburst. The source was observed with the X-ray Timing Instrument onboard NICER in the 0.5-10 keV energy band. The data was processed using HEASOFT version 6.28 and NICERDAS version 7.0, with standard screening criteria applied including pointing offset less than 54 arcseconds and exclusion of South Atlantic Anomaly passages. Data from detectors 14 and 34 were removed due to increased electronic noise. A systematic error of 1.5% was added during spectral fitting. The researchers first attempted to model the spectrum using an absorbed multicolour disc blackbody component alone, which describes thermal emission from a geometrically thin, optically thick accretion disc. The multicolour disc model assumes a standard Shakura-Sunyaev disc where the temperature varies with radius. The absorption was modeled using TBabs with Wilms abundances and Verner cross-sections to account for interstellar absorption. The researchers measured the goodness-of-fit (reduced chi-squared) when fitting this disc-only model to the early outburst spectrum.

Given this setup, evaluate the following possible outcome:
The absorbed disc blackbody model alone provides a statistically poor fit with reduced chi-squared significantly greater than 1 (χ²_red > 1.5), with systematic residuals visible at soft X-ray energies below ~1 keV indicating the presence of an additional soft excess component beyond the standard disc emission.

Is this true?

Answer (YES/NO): NO